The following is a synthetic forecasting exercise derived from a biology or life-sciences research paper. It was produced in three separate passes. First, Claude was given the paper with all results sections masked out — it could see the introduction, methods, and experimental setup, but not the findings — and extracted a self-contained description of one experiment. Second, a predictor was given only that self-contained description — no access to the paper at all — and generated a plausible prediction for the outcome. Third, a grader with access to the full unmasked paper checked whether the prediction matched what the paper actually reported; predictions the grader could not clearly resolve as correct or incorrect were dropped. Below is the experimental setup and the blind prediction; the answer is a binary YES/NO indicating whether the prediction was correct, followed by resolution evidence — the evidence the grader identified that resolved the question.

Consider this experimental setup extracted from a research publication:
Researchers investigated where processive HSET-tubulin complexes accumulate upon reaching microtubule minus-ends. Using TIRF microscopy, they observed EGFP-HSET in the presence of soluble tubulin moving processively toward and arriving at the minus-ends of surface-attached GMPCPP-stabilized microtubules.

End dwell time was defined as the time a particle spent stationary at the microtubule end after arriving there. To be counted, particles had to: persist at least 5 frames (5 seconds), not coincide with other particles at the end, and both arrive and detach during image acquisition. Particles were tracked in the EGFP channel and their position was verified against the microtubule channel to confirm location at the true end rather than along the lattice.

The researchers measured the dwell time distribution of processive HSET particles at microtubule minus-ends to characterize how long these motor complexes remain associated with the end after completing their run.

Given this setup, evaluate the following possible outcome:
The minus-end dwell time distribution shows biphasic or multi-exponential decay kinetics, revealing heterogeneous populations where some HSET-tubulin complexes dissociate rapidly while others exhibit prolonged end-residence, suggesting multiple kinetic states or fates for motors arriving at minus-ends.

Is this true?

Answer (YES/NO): NO